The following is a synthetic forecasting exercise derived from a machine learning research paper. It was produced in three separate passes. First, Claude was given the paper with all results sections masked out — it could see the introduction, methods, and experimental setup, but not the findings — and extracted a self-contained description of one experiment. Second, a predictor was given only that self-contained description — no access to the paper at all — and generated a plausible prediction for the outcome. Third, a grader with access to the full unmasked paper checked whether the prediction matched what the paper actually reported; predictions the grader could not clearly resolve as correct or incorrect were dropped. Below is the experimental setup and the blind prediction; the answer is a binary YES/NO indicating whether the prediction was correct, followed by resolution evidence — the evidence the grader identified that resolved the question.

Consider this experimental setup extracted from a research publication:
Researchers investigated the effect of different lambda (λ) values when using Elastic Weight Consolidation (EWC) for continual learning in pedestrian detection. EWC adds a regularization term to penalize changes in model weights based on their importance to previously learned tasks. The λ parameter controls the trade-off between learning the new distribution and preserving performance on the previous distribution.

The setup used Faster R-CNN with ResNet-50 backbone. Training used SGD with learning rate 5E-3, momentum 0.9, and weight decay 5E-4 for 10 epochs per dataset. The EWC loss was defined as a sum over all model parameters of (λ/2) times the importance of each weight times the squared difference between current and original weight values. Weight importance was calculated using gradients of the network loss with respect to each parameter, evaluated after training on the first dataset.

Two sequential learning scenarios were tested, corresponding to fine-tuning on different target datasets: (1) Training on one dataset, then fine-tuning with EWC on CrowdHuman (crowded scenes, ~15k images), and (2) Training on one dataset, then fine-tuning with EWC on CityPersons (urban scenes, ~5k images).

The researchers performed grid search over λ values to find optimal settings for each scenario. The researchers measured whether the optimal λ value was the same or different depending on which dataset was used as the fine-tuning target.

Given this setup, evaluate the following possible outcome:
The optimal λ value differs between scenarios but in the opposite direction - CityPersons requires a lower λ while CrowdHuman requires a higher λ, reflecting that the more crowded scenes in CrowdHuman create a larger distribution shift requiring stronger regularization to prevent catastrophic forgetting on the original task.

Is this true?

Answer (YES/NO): NO